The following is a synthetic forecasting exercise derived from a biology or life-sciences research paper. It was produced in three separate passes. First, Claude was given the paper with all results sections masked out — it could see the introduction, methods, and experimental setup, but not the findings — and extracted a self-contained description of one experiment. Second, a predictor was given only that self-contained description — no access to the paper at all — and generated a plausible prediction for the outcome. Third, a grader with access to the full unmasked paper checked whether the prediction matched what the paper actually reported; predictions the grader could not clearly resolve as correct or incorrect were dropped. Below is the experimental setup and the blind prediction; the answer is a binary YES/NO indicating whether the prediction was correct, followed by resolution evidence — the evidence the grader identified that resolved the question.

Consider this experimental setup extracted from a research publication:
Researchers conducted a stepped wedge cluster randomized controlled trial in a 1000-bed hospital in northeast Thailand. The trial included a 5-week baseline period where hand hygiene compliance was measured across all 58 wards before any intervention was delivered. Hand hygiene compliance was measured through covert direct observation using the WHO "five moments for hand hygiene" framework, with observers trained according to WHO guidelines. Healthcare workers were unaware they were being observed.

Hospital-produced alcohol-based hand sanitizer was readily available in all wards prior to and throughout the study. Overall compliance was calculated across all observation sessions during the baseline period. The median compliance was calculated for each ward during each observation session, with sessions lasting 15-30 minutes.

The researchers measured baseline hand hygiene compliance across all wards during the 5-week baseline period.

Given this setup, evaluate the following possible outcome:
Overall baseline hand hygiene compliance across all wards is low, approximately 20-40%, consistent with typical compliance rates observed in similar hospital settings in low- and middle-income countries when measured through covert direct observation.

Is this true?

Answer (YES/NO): NO